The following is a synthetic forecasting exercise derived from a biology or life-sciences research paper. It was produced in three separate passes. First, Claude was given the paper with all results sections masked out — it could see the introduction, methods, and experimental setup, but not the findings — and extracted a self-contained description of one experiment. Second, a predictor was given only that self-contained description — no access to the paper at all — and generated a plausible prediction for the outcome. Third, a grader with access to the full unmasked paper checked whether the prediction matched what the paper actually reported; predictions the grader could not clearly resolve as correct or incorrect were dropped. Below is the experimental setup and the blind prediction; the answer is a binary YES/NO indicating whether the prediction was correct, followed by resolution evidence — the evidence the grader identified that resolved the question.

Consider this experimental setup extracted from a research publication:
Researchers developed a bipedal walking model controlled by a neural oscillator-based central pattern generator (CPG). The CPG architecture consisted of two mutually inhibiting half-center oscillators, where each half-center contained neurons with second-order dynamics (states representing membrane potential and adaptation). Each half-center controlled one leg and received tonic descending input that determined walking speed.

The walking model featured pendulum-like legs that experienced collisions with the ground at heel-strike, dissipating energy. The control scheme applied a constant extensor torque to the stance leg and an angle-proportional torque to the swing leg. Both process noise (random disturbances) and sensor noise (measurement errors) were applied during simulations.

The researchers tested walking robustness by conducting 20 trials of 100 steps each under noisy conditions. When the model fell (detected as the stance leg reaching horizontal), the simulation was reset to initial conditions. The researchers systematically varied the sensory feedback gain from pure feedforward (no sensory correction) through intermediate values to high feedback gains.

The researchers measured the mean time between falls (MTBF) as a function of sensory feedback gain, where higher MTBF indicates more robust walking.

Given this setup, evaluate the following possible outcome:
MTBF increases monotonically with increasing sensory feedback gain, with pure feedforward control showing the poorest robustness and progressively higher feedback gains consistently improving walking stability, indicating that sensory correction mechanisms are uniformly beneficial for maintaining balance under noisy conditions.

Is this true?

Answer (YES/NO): NO